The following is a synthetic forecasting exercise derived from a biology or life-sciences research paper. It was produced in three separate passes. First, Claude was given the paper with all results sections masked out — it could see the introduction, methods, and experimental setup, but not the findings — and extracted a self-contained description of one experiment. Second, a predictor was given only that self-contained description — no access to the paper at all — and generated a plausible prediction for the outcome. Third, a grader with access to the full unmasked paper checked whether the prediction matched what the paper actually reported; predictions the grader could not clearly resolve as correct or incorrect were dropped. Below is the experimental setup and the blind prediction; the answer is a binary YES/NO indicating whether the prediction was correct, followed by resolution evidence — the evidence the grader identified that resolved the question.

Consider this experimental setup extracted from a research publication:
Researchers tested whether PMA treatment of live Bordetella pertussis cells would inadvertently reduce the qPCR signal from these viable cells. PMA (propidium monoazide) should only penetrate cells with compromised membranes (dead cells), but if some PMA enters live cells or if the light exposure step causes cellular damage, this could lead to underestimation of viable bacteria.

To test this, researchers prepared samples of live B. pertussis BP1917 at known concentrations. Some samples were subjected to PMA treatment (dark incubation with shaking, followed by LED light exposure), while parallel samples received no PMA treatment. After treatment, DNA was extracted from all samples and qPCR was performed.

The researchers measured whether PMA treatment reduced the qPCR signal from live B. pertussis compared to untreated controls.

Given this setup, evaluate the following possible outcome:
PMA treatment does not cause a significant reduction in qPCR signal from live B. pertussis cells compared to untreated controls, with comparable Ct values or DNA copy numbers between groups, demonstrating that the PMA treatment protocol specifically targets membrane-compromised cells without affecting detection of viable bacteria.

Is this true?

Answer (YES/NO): NO